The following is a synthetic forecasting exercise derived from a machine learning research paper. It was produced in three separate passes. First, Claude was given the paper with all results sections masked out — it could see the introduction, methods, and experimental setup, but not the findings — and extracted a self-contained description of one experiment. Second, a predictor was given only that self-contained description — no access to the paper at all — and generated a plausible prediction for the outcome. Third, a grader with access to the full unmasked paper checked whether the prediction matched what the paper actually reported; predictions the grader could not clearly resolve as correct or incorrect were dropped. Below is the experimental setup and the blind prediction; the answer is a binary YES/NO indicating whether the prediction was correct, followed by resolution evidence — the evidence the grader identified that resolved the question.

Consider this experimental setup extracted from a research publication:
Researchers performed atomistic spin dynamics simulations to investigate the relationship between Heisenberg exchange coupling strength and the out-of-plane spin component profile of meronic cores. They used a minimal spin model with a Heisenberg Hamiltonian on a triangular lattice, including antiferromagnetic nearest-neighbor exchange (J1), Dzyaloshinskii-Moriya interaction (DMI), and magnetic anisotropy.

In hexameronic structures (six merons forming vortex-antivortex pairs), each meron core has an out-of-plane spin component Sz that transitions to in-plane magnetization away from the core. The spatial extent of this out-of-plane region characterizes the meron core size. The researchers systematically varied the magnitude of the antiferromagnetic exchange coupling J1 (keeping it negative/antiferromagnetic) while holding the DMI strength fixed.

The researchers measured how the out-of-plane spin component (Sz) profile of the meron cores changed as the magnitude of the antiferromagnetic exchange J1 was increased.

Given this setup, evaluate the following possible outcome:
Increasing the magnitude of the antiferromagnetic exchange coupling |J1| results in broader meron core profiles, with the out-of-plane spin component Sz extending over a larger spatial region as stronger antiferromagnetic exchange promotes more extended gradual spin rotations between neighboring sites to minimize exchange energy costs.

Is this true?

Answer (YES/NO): YES